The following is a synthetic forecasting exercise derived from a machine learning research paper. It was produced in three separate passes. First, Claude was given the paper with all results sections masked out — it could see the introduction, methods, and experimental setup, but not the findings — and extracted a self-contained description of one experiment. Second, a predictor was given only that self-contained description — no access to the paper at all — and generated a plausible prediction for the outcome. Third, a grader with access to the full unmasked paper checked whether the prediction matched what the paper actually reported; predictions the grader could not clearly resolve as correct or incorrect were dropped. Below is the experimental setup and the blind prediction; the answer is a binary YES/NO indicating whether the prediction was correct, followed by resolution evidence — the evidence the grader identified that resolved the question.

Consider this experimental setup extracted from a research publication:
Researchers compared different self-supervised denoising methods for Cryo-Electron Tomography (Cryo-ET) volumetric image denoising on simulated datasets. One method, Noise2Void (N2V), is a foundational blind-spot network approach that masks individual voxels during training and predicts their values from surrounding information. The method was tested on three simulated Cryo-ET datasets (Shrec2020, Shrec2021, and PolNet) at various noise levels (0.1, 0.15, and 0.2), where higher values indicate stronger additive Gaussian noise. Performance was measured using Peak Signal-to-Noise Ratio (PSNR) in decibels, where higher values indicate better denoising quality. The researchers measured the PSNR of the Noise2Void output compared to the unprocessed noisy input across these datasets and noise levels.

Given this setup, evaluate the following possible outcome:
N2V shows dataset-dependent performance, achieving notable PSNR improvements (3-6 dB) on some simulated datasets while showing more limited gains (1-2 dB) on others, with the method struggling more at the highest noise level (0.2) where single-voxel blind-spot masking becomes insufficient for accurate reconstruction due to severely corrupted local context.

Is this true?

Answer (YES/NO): NO